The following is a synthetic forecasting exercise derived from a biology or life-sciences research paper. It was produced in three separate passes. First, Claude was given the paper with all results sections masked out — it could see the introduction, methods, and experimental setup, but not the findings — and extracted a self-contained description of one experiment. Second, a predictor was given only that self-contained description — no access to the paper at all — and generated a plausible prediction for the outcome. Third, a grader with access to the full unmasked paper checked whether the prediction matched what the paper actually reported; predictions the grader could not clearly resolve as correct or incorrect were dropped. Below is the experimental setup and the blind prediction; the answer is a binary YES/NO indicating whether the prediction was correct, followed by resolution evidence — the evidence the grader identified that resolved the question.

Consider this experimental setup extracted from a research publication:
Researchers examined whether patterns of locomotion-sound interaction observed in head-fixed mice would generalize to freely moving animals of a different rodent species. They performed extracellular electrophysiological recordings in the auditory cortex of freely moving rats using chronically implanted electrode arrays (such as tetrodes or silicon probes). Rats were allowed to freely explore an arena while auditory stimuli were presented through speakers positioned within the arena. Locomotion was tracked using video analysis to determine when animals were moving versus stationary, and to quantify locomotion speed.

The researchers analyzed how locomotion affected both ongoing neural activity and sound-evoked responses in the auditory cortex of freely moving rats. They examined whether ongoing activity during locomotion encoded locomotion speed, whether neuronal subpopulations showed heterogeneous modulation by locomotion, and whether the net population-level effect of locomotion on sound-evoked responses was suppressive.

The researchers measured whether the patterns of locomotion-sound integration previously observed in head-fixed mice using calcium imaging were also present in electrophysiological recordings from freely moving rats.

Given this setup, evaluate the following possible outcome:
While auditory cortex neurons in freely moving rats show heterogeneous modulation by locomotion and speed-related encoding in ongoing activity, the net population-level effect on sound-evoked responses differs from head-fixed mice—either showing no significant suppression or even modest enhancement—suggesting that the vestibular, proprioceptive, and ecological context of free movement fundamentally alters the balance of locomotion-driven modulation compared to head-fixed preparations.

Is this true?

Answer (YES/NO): NO